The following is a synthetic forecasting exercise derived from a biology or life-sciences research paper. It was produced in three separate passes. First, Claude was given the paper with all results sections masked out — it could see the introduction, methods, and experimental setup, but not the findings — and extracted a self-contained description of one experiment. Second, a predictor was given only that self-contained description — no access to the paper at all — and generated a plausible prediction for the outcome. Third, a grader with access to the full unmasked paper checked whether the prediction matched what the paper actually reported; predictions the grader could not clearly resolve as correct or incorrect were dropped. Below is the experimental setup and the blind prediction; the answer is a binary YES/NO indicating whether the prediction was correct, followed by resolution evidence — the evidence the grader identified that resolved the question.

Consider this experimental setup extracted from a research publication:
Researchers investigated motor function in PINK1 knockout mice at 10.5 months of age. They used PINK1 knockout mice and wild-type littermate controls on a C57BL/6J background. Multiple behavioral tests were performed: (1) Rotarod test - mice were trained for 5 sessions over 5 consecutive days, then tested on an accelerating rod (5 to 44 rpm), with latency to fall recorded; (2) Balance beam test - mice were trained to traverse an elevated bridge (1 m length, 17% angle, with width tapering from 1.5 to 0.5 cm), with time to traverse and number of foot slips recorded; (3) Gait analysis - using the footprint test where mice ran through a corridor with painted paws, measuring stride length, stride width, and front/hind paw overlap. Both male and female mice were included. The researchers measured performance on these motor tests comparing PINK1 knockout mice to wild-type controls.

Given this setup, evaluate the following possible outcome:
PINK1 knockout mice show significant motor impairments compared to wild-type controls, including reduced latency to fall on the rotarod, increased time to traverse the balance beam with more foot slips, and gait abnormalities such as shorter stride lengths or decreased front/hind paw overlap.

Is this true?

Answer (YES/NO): NO